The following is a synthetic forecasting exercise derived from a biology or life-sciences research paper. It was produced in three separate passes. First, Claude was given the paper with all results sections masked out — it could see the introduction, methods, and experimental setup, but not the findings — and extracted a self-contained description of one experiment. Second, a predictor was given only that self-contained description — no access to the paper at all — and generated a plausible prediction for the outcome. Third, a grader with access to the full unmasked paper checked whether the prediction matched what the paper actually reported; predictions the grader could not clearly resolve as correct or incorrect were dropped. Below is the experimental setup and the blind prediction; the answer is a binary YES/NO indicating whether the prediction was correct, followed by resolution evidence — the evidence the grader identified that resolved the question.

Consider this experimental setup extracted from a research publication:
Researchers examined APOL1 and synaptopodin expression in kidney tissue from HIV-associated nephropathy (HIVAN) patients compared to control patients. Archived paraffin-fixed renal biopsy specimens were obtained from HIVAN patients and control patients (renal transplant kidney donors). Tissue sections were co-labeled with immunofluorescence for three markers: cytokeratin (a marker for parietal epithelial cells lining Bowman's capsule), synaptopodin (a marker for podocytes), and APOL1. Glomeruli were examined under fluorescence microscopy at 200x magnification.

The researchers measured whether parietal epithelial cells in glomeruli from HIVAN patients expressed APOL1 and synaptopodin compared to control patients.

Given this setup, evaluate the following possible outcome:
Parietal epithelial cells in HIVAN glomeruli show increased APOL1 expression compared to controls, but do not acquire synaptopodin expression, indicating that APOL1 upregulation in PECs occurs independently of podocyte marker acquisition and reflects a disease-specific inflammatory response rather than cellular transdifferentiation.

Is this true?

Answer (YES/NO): NO